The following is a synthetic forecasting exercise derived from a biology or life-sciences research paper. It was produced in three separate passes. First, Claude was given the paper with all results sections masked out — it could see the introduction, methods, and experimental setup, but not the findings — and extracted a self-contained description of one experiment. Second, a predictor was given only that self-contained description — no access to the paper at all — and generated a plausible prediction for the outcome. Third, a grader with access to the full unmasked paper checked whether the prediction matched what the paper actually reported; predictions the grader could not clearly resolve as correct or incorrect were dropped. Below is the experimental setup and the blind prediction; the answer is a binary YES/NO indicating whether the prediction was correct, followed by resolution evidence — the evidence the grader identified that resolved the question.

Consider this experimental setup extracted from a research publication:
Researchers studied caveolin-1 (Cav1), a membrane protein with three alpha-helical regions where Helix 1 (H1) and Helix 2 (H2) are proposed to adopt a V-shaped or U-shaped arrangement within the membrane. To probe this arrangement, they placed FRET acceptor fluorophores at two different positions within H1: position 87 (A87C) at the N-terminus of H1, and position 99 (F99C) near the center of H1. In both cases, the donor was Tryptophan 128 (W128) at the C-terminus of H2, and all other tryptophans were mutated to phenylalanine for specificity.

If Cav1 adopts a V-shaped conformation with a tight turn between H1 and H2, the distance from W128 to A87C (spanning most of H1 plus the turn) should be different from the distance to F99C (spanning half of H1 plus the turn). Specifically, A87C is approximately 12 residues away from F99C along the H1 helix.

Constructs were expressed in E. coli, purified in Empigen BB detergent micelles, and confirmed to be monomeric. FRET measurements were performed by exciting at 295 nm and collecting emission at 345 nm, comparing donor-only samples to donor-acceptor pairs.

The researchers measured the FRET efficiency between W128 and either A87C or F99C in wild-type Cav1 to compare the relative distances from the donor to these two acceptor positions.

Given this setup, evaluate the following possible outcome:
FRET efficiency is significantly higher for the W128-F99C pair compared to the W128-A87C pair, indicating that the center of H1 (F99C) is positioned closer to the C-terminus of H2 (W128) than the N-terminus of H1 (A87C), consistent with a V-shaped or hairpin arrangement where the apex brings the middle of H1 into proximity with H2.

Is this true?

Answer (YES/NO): NO